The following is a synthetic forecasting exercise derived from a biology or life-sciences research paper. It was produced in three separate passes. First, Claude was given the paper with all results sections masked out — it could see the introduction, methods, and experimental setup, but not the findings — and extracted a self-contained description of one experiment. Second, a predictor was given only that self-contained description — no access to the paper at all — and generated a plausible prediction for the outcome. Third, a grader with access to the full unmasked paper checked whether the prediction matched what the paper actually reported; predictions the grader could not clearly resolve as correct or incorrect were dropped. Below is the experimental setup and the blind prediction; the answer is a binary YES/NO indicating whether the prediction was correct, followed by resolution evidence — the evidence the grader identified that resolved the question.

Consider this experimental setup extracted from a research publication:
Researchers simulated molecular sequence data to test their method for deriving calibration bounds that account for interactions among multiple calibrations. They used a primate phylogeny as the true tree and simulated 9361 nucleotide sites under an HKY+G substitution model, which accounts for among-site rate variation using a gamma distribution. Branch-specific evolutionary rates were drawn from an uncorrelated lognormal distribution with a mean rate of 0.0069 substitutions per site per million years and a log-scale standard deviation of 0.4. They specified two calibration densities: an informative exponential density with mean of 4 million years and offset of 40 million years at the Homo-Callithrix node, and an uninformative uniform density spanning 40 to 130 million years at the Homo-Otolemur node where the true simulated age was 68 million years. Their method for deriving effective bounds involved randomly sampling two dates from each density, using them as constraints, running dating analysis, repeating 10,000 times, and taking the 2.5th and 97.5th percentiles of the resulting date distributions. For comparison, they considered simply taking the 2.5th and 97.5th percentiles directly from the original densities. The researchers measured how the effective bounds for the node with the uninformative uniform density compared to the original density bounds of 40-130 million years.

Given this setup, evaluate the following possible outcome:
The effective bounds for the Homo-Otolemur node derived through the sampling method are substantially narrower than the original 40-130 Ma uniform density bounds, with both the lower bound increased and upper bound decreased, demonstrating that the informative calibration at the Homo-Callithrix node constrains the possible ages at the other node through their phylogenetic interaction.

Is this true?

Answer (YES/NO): YES